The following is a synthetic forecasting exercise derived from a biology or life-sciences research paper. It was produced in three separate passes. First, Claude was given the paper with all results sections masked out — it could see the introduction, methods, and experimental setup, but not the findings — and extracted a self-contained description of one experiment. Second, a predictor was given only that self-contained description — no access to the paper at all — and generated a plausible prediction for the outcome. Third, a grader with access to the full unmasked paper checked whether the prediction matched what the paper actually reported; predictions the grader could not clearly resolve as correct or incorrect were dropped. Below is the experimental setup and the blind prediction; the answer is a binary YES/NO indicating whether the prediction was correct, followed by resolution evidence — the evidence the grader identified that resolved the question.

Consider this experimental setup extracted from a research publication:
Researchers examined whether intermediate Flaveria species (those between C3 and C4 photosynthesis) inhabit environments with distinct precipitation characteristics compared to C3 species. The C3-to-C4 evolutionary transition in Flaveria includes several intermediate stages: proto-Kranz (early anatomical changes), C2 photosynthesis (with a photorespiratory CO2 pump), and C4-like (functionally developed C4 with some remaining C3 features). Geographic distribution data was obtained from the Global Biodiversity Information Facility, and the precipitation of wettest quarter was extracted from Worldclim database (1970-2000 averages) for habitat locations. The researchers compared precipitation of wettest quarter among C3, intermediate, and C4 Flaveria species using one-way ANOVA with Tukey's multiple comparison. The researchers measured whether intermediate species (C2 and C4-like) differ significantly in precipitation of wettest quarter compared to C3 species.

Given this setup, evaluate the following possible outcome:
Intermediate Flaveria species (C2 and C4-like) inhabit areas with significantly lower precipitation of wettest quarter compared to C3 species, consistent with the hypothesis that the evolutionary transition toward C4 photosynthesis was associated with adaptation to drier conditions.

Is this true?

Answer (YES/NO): NO